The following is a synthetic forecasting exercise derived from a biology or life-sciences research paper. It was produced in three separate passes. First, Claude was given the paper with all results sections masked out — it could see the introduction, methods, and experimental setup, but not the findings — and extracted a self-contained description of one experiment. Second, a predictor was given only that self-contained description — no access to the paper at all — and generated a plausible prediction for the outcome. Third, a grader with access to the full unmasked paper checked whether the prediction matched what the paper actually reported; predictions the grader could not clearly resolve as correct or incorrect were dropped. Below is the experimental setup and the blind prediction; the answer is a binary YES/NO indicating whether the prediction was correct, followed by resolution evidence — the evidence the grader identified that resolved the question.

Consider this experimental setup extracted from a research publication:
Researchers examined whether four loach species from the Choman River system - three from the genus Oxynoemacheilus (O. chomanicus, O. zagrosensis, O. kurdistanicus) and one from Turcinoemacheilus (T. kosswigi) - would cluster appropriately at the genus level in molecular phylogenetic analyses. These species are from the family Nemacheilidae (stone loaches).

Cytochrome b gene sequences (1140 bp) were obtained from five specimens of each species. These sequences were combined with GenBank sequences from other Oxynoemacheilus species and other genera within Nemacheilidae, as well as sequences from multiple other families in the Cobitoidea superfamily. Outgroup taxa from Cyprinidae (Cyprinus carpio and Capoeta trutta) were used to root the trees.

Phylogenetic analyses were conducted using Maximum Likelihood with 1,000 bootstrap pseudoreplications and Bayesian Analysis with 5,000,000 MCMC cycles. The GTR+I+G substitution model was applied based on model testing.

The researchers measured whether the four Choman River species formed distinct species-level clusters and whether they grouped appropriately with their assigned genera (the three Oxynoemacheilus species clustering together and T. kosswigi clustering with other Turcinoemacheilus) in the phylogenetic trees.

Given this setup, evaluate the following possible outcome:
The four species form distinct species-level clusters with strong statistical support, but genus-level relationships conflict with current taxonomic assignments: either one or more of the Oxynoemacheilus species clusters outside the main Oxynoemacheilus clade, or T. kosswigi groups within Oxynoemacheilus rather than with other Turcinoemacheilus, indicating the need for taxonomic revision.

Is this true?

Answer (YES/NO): NO